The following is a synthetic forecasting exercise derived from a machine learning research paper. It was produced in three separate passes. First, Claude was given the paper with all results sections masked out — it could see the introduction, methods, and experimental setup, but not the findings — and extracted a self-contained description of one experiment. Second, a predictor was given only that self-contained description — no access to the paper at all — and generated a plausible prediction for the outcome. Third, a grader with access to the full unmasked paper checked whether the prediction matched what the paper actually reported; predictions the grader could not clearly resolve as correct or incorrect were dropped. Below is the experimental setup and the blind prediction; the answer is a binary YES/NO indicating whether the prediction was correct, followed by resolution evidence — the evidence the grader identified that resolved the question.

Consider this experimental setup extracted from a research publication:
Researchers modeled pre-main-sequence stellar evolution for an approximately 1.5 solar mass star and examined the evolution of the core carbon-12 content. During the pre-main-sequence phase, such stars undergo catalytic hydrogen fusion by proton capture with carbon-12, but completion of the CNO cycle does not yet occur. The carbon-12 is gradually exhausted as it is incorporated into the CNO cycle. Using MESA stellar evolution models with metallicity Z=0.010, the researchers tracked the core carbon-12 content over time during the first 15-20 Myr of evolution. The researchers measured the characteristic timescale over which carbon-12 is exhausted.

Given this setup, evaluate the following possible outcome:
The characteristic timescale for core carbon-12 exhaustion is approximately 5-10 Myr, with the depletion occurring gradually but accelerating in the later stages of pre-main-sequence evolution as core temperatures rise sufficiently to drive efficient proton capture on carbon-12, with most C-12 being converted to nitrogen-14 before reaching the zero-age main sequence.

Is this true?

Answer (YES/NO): NO